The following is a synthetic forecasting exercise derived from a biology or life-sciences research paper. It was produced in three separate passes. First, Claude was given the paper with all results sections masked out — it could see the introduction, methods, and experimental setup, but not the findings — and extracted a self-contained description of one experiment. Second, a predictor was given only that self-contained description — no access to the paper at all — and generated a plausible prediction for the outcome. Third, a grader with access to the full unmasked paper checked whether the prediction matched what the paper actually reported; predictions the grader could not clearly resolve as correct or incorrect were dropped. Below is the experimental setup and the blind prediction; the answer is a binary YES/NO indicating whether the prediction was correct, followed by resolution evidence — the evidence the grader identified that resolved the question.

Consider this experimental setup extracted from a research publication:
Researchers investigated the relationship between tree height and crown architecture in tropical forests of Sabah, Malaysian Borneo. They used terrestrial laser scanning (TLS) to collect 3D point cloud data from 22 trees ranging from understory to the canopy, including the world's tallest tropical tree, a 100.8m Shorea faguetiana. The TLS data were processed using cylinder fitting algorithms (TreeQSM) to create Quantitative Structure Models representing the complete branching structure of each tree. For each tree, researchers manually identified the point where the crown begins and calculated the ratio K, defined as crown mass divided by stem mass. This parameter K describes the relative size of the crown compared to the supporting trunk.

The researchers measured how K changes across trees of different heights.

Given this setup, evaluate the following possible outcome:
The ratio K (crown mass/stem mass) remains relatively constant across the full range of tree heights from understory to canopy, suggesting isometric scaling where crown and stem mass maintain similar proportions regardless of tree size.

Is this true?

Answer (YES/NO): NO